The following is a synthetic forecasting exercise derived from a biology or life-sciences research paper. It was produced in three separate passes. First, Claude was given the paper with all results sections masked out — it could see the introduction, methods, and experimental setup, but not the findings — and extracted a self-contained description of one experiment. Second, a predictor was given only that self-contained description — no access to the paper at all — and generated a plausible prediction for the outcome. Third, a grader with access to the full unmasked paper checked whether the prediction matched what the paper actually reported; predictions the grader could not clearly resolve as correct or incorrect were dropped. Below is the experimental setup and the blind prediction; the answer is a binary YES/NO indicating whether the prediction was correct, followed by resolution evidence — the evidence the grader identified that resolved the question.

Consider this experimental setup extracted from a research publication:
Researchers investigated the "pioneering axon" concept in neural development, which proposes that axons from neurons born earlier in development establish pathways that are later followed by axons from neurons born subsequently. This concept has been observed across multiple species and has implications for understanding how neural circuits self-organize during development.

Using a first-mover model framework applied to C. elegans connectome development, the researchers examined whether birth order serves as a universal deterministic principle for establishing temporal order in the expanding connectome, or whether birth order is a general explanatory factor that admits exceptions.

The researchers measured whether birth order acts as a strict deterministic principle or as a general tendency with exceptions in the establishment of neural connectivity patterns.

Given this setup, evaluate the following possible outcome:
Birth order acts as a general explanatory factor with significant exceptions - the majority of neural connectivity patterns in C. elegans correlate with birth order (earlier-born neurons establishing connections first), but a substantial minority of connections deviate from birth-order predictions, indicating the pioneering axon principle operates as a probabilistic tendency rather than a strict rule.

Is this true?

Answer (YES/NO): NO